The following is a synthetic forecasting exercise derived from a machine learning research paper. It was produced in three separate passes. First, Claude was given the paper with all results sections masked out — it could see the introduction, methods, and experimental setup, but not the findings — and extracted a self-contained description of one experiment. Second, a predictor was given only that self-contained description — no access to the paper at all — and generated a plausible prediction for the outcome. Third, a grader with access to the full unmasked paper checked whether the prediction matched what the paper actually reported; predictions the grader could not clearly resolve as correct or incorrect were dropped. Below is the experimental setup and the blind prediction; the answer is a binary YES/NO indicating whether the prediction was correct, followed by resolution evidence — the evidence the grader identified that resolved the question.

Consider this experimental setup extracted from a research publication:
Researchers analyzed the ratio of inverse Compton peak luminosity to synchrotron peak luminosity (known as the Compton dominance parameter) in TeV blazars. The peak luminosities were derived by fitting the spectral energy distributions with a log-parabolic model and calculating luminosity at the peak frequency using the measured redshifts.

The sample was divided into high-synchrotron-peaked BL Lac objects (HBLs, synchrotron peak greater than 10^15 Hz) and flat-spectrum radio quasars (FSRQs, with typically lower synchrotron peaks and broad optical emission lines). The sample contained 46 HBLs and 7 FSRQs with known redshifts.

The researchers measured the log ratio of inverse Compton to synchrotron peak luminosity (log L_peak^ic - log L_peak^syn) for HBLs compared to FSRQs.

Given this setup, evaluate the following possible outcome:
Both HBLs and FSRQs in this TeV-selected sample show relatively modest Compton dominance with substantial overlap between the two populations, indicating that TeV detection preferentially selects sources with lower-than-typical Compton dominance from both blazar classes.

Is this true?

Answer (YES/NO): NO